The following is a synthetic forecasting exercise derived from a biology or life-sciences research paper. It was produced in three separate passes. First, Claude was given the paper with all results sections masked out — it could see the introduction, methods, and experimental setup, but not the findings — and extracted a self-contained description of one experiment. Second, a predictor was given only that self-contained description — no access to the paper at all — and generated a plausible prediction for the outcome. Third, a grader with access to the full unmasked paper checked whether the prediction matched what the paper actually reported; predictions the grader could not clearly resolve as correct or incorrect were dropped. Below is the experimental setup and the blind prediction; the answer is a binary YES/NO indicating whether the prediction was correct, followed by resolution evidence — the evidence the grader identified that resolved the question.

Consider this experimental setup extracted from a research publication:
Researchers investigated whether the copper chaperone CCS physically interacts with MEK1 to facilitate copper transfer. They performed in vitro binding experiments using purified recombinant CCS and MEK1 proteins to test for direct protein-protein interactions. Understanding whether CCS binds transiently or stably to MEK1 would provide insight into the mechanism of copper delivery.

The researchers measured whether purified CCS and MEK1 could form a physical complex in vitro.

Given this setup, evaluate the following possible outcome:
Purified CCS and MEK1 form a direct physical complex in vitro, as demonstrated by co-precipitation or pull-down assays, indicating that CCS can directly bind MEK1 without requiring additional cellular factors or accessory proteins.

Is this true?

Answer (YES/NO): NO